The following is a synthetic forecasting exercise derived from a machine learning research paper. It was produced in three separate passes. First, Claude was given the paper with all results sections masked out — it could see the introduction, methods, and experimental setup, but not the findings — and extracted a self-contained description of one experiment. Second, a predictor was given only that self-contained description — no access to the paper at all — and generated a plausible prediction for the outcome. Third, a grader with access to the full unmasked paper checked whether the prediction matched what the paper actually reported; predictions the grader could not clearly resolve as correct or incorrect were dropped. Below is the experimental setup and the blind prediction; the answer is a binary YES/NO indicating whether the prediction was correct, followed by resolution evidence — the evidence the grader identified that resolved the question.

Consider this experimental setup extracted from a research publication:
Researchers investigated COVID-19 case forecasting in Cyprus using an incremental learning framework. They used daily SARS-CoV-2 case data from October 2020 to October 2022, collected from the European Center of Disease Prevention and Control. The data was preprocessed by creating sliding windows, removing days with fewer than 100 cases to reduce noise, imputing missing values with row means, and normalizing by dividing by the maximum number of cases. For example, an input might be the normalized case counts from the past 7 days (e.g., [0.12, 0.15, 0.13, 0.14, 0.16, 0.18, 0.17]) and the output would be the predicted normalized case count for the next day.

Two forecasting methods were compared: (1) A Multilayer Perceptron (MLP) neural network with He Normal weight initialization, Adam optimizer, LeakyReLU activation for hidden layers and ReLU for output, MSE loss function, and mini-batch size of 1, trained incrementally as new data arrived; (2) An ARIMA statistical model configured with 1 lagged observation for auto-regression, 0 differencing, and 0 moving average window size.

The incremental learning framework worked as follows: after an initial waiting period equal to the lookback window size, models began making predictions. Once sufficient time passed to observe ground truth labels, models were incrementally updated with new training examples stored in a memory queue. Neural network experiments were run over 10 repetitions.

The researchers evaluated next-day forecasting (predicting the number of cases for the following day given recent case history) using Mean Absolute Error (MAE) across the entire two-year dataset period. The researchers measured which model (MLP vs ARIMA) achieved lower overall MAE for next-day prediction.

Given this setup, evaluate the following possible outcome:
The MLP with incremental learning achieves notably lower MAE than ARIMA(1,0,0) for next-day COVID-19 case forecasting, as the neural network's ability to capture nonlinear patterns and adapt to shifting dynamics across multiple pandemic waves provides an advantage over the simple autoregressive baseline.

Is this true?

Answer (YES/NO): NO